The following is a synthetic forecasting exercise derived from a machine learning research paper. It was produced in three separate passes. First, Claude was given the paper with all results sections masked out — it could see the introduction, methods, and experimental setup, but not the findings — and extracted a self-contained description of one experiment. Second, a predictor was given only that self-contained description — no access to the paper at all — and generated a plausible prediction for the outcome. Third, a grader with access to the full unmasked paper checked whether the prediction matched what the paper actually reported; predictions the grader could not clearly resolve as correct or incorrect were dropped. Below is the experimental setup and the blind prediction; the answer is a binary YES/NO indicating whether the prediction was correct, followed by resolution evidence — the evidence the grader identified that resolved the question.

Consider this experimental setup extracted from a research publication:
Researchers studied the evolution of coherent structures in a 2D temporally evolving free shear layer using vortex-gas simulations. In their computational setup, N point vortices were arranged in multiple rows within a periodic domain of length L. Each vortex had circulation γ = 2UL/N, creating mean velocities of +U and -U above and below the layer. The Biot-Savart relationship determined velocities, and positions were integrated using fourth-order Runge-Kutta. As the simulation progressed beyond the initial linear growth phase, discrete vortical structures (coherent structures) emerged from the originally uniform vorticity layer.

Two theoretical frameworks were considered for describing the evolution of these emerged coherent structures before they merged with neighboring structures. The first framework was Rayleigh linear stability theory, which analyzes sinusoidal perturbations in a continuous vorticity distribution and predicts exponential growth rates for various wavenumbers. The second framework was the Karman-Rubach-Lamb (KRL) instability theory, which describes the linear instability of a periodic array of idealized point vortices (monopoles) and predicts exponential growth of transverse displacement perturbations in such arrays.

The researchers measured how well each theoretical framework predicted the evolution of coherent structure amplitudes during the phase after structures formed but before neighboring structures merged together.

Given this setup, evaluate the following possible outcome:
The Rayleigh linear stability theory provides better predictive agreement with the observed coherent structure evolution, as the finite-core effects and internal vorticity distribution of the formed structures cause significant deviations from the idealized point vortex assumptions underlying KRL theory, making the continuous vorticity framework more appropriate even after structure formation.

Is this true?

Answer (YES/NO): NO